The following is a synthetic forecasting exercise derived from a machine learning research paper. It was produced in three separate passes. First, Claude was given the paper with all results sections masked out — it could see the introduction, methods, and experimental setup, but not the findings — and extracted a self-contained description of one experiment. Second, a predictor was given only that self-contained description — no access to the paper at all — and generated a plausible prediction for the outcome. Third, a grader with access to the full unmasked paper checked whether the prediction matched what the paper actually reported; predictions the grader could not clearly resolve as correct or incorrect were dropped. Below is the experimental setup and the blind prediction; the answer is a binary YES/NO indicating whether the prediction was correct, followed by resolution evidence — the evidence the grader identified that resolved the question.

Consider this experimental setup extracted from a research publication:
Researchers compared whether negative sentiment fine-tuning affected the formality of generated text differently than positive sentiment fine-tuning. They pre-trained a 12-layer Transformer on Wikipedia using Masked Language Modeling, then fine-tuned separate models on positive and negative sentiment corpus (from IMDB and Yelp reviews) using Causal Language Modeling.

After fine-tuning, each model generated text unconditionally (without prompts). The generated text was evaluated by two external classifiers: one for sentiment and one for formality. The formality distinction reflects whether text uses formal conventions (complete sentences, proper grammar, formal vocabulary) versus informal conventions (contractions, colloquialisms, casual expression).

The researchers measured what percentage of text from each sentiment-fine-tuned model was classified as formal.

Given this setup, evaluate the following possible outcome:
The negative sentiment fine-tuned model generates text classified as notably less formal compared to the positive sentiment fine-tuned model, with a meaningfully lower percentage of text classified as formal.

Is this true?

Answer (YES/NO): NO